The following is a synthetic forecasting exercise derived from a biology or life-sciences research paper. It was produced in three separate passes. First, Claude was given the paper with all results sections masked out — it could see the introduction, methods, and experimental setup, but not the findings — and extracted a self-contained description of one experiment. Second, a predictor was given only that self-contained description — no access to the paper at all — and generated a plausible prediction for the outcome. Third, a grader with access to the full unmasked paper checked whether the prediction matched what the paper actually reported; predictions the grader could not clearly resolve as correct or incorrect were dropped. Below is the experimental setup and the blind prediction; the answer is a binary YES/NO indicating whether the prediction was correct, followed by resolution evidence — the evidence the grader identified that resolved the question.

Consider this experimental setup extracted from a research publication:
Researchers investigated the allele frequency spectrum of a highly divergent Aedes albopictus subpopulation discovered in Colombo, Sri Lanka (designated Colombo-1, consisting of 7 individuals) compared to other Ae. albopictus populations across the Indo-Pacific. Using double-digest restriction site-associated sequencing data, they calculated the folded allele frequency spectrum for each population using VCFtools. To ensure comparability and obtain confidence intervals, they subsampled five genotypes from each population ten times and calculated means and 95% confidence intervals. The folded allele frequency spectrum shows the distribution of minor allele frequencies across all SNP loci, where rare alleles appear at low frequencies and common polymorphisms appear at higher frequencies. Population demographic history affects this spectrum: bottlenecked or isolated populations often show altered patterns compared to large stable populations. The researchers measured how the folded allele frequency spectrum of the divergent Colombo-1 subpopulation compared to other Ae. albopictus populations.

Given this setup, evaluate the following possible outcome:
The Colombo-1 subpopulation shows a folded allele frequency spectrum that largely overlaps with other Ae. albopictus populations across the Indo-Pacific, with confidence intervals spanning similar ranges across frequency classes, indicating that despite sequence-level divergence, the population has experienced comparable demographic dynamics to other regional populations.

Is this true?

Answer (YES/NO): NO